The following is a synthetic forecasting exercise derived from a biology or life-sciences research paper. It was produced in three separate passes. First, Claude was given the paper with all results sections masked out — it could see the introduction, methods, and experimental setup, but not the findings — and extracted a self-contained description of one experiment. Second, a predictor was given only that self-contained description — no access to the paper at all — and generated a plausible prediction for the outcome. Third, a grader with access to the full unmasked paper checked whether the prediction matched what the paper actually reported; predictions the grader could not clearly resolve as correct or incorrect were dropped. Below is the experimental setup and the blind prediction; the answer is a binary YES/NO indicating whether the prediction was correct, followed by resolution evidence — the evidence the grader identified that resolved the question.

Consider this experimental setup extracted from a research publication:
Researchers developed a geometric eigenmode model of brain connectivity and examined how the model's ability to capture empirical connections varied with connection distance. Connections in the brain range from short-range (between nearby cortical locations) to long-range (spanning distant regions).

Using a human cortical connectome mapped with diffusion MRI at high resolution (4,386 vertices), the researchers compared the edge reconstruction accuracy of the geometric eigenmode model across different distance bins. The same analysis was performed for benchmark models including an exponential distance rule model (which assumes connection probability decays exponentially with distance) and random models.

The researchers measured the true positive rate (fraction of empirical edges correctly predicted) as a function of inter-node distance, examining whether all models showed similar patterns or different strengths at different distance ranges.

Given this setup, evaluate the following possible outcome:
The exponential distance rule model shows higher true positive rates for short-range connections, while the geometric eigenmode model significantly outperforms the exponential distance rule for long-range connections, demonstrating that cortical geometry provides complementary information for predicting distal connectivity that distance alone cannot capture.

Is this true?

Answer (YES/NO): NO